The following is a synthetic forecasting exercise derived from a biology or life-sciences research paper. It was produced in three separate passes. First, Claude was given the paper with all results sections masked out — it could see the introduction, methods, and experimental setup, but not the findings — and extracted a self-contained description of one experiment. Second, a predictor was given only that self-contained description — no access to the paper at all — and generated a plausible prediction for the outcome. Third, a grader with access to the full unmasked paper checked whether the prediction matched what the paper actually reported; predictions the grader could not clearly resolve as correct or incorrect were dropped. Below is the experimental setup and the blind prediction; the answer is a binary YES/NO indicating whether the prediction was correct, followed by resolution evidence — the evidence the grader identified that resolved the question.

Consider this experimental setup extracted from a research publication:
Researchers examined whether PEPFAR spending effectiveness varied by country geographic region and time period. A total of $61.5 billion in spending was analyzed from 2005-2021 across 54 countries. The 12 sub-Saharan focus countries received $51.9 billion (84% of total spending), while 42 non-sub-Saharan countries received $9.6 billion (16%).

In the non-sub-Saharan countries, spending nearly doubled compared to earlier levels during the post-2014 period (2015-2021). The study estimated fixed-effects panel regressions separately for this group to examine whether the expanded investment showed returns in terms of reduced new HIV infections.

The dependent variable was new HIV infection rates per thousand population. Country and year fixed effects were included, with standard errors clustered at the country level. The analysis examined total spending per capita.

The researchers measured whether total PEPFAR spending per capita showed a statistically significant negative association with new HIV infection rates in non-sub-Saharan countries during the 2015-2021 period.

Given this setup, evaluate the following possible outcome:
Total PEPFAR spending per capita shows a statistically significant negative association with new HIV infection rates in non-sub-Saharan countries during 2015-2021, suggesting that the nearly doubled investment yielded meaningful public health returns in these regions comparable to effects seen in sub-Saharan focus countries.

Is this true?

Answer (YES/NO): NO